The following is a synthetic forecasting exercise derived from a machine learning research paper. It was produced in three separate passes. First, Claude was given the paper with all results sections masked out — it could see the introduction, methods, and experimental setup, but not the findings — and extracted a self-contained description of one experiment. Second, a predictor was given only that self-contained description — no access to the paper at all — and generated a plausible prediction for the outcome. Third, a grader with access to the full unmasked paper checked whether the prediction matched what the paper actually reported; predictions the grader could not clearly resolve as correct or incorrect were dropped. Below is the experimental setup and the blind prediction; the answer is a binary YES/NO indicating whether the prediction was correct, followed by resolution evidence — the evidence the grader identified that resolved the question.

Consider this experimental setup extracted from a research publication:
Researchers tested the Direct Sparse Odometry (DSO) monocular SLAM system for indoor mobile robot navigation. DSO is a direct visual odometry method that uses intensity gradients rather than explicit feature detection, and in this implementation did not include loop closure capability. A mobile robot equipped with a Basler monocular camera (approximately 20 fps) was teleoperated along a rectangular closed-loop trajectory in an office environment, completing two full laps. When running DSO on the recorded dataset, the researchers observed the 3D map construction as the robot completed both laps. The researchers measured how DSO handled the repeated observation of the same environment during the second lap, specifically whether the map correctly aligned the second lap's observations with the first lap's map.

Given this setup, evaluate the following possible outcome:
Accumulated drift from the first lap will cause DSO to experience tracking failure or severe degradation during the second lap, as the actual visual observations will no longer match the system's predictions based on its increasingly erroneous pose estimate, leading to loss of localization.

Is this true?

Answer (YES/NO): NO